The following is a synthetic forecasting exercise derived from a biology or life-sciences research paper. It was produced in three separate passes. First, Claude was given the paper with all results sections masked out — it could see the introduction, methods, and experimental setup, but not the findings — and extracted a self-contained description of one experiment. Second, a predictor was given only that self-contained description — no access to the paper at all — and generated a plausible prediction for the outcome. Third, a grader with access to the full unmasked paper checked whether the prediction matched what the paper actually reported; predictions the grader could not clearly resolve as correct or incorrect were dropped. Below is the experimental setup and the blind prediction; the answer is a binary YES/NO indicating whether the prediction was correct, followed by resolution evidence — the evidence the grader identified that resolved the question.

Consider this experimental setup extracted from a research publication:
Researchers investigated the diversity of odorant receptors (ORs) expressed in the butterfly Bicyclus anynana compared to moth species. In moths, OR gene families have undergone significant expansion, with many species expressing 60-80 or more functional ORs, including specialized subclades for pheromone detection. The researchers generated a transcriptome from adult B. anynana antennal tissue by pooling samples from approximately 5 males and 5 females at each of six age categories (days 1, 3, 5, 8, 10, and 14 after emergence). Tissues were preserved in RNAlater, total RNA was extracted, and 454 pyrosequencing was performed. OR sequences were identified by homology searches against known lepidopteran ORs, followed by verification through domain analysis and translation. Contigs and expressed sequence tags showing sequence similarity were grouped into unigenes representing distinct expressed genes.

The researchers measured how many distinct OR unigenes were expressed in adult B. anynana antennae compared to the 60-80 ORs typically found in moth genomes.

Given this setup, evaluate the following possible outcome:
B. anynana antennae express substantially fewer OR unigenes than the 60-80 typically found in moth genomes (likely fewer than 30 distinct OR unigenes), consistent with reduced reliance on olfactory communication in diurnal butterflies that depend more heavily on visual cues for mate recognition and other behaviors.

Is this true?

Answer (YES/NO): YES